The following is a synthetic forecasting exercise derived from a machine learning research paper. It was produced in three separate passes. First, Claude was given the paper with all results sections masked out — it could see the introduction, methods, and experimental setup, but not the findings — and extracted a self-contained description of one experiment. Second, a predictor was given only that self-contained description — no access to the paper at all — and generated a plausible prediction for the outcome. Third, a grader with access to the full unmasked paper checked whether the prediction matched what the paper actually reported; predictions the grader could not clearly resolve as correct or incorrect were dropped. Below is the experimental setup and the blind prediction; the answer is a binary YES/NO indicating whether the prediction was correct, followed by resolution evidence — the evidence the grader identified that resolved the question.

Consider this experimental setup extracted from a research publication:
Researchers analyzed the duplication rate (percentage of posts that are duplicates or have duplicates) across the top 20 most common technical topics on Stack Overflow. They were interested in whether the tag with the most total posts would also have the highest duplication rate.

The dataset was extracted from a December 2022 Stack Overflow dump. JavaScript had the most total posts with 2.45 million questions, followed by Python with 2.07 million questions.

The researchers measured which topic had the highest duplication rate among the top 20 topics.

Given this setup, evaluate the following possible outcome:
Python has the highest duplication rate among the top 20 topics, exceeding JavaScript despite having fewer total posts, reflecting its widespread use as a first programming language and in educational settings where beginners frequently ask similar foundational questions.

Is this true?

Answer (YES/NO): NO